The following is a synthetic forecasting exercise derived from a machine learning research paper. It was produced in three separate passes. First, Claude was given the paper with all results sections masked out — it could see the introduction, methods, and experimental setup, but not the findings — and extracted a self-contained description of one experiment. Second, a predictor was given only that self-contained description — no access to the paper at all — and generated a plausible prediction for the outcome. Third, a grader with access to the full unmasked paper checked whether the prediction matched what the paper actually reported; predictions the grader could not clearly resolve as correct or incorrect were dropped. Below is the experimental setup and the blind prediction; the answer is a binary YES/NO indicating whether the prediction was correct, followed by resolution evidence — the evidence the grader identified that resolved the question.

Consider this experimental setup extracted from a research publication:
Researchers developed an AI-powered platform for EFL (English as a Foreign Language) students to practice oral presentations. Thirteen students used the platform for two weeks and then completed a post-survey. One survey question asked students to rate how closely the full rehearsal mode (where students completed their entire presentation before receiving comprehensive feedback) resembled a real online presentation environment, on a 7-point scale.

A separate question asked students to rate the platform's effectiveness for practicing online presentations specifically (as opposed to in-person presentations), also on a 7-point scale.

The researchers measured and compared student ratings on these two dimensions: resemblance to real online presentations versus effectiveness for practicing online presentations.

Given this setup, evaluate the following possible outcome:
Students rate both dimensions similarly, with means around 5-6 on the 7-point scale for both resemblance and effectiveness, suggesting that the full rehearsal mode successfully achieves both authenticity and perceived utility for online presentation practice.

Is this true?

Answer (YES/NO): NO